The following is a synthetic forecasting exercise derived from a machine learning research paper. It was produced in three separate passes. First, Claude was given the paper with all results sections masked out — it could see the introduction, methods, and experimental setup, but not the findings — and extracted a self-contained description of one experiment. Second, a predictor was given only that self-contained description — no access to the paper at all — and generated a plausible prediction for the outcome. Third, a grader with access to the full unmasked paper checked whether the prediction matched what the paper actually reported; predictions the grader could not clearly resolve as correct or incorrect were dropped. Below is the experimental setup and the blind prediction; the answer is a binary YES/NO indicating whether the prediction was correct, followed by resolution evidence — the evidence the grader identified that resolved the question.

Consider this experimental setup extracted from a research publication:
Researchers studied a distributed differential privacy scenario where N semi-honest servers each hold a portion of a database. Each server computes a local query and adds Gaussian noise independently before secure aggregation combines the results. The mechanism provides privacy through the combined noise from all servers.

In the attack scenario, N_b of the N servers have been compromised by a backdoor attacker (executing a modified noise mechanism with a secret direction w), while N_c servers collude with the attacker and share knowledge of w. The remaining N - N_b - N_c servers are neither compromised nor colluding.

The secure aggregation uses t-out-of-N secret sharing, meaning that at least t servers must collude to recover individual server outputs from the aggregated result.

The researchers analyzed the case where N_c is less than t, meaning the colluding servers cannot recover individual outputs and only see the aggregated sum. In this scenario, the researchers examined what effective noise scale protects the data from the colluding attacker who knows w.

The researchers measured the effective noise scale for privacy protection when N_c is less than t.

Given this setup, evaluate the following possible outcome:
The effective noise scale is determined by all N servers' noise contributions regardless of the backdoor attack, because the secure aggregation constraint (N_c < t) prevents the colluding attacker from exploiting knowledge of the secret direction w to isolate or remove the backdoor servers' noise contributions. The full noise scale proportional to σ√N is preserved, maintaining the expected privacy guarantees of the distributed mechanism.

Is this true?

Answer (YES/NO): NO